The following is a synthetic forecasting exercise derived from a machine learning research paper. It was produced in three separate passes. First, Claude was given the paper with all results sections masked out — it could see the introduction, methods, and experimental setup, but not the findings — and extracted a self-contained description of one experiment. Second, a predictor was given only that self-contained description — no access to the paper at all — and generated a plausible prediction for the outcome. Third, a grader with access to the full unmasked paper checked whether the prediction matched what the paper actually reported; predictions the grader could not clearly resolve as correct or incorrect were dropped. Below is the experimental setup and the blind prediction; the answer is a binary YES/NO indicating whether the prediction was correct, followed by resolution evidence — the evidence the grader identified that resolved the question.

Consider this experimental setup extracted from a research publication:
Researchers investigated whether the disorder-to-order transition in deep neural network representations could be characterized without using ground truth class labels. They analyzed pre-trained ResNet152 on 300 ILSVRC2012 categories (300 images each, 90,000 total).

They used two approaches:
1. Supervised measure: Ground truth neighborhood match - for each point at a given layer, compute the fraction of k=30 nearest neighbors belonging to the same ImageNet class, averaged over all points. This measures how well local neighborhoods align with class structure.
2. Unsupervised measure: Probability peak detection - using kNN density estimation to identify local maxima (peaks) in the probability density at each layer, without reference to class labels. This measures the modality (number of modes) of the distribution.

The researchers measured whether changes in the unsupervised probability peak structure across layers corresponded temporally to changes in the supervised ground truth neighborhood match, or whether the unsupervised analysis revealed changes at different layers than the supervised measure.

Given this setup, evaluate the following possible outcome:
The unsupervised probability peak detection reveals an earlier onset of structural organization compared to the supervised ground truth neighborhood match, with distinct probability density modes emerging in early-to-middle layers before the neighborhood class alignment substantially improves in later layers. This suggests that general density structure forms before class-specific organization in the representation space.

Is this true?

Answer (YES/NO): YES